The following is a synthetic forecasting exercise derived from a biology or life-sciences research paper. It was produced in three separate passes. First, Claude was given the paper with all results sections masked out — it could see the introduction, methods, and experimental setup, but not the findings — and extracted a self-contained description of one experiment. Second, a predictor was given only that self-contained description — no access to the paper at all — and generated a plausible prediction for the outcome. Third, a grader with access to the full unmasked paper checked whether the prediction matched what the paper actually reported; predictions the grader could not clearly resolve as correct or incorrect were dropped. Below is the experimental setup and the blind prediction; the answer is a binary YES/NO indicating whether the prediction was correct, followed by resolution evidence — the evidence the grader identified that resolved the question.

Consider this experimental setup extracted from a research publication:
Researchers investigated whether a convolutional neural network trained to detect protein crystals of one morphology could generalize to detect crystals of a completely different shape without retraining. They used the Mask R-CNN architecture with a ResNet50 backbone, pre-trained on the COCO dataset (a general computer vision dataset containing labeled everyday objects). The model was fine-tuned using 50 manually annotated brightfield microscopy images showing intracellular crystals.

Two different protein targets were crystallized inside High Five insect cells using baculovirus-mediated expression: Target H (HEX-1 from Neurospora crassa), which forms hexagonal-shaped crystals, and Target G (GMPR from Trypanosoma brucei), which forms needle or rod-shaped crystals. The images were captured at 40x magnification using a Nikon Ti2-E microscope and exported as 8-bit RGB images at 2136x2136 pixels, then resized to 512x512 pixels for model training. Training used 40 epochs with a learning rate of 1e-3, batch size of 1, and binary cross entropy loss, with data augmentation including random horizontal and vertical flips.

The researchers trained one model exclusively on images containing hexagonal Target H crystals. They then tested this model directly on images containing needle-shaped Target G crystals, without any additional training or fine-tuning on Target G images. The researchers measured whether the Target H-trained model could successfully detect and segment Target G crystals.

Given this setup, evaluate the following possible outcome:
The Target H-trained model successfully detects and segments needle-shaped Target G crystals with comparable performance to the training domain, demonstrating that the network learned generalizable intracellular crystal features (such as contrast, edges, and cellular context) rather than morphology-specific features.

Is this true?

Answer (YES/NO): NO